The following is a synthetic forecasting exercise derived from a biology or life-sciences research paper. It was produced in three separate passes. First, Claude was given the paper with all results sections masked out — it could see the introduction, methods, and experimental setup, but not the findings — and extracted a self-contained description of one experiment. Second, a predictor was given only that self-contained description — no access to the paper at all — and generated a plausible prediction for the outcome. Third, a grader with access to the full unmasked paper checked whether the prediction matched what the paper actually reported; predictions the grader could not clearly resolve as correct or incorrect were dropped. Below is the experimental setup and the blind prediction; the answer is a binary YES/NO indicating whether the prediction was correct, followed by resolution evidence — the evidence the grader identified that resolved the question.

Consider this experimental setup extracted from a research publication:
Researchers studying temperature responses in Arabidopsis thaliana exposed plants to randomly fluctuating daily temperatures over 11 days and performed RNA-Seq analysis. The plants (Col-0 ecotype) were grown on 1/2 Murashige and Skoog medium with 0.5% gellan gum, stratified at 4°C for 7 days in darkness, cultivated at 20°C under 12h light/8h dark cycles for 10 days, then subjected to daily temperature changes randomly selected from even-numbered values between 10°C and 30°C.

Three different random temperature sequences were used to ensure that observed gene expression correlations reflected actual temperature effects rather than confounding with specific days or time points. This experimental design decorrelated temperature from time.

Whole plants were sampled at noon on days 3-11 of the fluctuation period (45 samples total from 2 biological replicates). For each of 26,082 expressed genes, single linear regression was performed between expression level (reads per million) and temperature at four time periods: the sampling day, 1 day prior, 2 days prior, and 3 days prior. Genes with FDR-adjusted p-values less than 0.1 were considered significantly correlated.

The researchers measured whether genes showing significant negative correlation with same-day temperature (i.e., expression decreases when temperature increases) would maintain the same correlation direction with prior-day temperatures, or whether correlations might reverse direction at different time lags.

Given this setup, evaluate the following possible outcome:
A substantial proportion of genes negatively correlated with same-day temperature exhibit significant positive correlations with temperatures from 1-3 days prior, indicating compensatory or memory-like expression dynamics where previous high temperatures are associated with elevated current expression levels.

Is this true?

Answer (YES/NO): NO